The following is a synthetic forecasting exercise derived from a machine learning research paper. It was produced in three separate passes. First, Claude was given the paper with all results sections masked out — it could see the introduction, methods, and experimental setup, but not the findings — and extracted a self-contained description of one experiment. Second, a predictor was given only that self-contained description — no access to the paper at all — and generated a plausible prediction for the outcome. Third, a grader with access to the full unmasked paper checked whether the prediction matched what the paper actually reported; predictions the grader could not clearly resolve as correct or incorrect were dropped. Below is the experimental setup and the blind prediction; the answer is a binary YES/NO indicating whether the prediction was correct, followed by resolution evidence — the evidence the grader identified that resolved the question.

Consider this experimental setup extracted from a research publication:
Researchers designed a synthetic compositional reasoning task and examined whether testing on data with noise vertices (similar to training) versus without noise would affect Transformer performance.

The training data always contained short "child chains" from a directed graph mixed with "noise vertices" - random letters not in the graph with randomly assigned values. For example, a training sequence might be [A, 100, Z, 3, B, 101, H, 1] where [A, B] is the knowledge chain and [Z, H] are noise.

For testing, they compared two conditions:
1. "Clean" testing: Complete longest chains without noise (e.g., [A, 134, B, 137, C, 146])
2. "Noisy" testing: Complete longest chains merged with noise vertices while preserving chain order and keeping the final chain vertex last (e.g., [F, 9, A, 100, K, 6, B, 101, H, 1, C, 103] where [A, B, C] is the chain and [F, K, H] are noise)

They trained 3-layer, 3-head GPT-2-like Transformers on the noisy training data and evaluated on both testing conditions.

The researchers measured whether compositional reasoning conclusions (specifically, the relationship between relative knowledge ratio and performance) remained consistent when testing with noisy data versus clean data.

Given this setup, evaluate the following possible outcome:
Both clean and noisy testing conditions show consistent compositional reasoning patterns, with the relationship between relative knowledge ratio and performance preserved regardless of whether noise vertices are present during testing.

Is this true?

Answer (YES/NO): YES